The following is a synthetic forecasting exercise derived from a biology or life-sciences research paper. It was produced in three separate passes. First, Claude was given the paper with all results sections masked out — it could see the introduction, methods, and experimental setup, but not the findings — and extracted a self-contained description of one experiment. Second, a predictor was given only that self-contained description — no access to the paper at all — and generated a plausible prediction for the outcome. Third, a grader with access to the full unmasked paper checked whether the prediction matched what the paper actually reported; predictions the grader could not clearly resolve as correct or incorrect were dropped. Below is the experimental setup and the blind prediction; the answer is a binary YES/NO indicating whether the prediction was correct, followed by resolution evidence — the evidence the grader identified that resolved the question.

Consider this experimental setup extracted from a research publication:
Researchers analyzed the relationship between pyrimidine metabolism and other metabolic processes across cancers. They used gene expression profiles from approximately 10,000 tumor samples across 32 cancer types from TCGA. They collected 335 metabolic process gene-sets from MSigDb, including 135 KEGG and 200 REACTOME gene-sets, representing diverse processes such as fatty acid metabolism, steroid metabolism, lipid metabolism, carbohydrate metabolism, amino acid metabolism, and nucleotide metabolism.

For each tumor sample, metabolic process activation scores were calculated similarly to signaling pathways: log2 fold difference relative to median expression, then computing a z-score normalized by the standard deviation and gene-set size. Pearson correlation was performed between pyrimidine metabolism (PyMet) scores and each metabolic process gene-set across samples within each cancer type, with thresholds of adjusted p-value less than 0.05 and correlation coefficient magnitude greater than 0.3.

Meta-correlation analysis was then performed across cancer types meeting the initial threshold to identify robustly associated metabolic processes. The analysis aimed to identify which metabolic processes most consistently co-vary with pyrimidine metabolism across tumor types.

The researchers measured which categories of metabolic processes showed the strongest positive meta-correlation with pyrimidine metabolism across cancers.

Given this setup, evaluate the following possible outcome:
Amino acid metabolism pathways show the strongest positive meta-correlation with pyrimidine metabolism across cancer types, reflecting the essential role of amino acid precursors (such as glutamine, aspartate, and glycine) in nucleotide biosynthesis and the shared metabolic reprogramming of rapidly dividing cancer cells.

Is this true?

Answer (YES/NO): NO